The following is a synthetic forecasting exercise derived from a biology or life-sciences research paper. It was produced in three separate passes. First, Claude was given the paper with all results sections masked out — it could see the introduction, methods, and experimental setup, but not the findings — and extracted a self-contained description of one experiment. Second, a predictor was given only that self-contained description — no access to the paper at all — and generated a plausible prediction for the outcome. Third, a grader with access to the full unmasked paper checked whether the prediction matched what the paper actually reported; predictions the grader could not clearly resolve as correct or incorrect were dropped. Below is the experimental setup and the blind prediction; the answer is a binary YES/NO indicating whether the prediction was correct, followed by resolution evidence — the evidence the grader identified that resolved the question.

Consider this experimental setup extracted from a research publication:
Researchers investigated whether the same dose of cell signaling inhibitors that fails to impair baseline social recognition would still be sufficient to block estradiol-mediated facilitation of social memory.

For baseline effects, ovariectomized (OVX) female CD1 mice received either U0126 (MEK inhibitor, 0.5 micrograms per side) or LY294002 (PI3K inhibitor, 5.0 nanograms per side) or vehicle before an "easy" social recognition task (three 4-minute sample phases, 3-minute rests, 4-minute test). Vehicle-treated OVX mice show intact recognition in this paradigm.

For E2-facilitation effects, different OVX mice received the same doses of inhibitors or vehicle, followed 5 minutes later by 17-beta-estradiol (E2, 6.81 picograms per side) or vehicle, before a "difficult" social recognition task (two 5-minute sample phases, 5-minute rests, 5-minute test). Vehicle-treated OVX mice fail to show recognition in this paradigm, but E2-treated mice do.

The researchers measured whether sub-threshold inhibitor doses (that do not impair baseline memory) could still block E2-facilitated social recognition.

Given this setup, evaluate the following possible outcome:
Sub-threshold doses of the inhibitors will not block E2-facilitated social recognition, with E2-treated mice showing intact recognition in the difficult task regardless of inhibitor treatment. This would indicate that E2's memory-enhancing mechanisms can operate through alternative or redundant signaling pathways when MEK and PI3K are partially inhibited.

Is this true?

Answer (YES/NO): NO